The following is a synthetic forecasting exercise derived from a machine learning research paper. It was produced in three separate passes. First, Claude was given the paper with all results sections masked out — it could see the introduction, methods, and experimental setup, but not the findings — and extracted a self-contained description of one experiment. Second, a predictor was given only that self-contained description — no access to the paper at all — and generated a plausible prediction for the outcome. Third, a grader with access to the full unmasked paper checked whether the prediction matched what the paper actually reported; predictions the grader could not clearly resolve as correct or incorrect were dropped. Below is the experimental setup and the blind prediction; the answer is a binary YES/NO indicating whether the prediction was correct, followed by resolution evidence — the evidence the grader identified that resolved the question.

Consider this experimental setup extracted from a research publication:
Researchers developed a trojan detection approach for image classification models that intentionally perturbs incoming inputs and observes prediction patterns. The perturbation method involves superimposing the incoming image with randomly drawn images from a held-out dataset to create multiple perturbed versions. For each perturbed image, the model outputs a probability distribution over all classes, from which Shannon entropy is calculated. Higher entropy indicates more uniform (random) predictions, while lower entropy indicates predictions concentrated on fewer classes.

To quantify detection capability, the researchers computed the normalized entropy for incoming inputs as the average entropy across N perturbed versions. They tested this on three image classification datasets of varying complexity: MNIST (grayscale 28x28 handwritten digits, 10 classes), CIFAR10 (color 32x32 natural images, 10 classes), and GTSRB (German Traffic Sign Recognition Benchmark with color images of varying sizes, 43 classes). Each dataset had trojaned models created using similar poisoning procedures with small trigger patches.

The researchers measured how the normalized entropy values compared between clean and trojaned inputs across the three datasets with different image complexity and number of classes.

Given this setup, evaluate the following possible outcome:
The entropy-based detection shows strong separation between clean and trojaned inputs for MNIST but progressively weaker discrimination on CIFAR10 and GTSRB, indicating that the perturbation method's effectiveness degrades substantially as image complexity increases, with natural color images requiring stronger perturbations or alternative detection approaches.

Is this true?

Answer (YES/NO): NO